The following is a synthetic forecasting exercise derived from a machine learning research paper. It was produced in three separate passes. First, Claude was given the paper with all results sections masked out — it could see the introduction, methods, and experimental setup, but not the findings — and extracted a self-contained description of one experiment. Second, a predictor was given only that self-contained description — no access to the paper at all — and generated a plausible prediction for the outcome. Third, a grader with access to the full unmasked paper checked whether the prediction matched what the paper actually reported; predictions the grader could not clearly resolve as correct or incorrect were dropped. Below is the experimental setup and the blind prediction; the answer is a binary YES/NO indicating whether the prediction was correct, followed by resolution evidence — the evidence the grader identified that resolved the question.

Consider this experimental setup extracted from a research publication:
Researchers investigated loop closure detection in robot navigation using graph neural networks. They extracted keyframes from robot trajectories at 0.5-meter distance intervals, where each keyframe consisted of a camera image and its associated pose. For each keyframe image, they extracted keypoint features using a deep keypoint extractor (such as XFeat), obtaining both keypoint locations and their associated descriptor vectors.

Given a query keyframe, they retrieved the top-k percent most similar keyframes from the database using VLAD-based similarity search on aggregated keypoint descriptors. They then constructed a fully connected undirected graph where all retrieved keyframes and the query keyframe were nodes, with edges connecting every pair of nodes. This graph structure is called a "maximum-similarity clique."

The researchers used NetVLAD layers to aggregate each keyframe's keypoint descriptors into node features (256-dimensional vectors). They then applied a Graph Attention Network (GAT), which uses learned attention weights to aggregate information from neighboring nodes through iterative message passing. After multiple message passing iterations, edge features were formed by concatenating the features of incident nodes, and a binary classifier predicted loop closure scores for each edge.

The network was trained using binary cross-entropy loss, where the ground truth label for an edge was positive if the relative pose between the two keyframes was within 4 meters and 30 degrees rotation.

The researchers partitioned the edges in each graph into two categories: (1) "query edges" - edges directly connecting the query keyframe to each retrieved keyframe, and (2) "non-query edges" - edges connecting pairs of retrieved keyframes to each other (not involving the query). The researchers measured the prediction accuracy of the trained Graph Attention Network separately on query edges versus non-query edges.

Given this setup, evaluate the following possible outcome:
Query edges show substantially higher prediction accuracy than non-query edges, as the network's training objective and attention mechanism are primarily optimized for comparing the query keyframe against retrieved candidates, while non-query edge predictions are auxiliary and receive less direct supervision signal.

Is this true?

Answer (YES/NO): YES